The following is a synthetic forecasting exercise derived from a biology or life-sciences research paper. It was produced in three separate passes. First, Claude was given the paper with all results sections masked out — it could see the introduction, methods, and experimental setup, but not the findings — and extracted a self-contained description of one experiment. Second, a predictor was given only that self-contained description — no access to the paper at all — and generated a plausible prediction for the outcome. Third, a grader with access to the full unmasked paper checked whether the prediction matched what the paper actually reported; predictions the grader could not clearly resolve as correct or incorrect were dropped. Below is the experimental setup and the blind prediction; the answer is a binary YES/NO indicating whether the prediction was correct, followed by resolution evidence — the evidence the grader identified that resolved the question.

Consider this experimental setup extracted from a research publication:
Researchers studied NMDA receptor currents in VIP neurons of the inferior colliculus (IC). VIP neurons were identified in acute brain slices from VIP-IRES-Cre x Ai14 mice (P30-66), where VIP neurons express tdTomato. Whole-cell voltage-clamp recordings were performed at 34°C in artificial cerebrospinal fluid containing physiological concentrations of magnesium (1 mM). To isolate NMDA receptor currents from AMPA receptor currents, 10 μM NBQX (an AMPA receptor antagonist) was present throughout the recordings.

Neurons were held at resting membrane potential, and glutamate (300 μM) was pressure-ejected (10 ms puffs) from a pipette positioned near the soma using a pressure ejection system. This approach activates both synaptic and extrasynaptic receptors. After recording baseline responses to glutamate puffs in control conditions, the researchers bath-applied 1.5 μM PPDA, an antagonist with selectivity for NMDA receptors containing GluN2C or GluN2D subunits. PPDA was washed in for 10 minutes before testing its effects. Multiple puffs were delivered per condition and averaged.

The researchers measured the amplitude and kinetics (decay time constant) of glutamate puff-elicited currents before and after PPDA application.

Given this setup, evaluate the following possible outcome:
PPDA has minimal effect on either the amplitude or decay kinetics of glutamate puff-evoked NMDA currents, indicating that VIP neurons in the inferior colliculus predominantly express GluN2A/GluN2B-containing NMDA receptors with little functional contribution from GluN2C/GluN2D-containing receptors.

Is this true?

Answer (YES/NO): NO